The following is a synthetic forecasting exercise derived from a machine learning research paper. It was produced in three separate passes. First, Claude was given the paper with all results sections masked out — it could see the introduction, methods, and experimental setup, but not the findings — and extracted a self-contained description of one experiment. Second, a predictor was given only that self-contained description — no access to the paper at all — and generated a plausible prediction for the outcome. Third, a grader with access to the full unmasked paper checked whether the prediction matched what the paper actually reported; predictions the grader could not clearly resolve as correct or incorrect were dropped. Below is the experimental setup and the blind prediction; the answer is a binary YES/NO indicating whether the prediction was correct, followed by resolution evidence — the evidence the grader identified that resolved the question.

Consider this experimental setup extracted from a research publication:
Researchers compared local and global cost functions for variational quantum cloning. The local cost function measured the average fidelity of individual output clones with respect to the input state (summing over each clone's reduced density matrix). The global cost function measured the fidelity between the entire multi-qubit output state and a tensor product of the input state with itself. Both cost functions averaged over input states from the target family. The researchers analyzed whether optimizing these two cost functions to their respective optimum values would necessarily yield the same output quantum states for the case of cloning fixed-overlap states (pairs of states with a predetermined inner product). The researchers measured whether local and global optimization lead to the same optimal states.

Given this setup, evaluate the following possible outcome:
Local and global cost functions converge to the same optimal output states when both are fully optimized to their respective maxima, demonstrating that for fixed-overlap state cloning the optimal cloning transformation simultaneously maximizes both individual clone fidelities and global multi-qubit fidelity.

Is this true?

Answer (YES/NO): NO